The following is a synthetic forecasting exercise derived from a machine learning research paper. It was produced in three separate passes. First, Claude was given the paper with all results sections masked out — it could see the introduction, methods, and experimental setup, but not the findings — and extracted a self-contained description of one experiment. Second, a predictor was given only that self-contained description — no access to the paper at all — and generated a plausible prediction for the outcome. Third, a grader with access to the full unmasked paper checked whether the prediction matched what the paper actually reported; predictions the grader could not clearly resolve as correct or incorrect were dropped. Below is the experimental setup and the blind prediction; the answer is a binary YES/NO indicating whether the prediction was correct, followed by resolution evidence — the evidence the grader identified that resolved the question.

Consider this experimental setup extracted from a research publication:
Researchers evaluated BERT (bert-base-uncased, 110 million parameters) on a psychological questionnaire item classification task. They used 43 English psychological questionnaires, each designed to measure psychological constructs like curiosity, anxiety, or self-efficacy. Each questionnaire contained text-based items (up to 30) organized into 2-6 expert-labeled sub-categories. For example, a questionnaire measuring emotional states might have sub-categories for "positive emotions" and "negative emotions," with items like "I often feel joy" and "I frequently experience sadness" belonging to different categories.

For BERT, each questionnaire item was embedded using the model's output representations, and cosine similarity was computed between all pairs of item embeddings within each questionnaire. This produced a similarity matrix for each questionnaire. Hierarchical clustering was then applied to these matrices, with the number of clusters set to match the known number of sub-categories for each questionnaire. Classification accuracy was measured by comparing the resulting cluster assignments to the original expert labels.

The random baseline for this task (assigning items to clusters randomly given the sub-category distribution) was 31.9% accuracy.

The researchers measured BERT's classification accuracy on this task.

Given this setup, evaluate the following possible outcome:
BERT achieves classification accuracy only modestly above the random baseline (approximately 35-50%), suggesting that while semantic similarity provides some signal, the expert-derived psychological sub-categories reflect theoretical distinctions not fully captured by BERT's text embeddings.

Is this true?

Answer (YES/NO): YES